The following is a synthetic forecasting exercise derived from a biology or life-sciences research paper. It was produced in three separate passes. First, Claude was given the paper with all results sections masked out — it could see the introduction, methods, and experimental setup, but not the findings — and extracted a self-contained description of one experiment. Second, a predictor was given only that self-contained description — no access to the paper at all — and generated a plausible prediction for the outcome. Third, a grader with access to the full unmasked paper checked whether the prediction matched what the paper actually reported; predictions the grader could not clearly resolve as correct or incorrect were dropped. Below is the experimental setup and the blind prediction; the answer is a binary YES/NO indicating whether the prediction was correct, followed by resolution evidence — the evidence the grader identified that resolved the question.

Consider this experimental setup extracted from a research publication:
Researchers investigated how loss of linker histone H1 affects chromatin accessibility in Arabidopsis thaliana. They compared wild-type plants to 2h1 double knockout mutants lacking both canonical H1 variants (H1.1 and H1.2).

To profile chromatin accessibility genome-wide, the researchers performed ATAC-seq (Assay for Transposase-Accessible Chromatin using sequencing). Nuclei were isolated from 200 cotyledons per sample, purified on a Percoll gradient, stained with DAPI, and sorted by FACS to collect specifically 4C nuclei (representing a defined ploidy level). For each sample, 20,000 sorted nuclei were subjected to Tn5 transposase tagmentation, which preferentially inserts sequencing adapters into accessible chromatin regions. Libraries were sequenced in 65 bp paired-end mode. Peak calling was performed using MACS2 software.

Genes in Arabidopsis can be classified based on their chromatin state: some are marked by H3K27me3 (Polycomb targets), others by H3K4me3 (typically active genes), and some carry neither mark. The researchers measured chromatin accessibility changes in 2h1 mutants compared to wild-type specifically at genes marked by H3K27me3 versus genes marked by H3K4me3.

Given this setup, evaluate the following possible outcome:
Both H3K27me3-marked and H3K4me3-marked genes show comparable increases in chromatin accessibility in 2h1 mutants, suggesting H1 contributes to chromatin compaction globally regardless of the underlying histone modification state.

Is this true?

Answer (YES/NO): NO